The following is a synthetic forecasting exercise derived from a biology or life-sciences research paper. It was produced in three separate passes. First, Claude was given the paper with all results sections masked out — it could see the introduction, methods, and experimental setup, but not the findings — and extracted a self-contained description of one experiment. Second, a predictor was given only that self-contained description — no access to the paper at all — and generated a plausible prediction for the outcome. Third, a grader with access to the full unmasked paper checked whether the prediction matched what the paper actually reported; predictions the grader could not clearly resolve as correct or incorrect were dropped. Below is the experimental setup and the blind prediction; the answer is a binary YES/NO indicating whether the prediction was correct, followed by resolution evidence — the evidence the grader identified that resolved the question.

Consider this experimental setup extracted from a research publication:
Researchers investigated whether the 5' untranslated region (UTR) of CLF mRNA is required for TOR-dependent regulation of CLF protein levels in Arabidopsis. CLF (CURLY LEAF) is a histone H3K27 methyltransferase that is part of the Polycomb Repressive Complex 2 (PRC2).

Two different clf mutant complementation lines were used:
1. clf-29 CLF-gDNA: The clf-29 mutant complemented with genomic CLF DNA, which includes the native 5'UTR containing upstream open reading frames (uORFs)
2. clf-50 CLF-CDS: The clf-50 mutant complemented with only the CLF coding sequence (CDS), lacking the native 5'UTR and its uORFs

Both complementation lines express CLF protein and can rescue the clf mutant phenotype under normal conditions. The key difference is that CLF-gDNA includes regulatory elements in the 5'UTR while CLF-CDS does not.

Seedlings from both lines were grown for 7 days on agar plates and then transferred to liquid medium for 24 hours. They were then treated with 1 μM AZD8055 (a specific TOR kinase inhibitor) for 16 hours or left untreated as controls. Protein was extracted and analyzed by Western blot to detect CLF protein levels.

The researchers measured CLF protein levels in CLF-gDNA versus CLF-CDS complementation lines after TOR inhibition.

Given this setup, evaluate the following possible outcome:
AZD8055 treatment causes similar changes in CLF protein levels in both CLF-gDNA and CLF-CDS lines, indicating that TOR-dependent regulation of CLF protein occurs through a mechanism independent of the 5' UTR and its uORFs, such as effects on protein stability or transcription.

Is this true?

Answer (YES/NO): NO